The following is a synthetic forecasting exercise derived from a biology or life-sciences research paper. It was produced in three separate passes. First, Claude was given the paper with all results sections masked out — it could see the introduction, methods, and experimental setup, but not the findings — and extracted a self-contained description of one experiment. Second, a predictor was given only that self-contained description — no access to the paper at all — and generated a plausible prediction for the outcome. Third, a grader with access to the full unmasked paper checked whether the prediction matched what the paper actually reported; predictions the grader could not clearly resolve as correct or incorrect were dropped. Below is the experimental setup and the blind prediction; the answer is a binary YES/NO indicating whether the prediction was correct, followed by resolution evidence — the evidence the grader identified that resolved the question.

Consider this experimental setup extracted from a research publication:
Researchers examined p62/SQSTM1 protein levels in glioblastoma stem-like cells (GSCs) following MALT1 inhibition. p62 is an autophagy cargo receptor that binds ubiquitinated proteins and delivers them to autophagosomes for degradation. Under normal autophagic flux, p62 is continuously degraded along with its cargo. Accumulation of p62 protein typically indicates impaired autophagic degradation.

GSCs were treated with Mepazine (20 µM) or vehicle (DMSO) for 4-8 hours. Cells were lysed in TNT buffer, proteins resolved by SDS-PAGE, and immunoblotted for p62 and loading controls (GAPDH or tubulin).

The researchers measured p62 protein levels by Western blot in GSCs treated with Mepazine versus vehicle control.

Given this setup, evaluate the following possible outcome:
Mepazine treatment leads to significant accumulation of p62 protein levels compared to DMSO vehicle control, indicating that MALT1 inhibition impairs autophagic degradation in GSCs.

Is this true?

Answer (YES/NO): YES